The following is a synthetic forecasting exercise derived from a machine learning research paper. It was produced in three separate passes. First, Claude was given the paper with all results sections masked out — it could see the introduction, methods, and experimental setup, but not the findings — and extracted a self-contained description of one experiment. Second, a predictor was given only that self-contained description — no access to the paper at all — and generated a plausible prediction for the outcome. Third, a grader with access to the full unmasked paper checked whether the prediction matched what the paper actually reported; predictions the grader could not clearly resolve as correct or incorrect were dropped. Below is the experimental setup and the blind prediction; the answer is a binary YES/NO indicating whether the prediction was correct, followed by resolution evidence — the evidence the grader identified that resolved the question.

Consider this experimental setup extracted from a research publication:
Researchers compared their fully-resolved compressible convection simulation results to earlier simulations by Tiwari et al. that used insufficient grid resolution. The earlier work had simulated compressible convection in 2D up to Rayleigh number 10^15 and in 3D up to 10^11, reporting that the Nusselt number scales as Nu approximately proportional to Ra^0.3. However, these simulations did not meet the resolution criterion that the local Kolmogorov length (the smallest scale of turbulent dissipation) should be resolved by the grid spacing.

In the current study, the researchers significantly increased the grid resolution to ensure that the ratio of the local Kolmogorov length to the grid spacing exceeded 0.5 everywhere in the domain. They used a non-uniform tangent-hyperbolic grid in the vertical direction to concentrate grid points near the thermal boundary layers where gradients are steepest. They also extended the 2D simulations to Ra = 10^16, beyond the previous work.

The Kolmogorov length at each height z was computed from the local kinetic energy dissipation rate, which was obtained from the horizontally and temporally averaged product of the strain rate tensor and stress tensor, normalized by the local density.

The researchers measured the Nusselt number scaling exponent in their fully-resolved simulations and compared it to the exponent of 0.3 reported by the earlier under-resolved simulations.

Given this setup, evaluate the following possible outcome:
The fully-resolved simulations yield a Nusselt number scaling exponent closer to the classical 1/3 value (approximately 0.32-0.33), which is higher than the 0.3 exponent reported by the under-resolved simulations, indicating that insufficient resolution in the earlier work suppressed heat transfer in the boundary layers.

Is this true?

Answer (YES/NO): YES